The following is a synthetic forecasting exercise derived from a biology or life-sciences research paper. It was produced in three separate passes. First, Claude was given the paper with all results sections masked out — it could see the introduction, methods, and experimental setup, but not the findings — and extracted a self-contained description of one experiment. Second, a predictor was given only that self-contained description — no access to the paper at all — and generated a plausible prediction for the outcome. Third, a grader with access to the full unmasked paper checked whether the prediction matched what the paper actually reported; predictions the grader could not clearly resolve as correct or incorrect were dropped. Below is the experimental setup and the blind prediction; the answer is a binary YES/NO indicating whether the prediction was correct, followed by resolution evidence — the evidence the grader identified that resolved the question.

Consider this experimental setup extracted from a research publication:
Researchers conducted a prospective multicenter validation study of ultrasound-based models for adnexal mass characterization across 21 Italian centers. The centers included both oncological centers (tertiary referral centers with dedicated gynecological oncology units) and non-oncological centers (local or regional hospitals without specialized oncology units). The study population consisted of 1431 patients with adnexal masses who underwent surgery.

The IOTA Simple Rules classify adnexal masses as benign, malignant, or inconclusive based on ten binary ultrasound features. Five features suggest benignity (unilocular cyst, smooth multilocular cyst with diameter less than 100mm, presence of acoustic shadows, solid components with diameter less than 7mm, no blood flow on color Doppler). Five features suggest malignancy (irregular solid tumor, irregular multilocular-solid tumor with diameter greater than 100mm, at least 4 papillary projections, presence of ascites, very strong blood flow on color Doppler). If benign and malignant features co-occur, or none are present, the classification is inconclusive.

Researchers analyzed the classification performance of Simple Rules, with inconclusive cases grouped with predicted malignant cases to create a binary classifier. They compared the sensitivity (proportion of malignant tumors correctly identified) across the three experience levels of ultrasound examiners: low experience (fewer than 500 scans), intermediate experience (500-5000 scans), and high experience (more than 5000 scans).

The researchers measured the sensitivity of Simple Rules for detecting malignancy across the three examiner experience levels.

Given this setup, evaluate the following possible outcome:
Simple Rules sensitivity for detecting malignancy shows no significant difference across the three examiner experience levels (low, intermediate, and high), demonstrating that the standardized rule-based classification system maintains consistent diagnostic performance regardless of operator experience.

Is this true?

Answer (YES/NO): NO